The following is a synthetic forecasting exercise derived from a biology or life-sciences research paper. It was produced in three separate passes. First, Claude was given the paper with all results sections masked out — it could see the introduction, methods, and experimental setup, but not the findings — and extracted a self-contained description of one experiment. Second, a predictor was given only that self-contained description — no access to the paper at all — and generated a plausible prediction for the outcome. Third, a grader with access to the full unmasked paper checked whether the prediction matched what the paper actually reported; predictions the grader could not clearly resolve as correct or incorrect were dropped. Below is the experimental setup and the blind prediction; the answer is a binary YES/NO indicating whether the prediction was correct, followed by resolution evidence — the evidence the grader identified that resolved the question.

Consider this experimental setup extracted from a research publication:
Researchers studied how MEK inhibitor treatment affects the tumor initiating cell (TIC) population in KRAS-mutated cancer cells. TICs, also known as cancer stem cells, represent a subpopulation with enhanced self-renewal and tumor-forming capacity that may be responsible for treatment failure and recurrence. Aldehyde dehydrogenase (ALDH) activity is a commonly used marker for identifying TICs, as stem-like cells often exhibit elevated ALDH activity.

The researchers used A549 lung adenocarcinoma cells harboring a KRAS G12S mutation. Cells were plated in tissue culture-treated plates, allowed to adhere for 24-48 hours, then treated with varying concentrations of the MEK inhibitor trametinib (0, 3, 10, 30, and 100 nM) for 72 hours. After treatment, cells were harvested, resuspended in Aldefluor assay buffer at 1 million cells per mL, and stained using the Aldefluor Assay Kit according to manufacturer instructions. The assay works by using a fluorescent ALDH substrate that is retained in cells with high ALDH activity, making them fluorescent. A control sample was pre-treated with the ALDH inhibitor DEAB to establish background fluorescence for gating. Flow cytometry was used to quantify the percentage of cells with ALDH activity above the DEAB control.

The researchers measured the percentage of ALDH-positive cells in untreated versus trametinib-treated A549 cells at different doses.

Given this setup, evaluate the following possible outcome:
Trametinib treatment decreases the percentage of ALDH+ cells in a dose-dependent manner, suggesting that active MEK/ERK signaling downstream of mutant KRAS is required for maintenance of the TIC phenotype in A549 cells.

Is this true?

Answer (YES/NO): NO